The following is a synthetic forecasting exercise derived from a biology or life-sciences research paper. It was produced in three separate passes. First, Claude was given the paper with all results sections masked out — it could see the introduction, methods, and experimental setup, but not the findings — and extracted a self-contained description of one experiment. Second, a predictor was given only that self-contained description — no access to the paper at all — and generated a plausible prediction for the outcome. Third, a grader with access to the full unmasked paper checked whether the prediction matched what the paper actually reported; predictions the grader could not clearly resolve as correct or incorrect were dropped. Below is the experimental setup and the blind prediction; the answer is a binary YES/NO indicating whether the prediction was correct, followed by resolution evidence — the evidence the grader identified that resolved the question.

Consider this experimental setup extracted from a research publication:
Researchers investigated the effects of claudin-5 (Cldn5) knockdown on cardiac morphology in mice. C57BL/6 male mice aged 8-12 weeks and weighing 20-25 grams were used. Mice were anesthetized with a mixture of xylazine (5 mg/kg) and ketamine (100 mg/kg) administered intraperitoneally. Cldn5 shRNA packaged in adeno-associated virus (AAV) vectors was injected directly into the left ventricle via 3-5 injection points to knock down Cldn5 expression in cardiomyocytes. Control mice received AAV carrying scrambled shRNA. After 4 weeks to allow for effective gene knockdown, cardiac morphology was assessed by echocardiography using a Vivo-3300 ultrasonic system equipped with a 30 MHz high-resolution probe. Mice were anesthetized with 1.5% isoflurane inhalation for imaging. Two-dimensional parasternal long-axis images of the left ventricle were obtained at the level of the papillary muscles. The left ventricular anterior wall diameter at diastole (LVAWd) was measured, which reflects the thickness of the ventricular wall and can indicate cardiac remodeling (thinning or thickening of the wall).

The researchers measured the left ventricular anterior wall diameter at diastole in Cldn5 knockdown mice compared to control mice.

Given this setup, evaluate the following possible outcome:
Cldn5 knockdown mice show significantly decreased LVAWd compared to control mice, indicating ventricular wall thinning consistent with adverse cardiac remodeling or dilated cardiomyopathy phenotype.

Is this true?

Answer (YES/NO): YES